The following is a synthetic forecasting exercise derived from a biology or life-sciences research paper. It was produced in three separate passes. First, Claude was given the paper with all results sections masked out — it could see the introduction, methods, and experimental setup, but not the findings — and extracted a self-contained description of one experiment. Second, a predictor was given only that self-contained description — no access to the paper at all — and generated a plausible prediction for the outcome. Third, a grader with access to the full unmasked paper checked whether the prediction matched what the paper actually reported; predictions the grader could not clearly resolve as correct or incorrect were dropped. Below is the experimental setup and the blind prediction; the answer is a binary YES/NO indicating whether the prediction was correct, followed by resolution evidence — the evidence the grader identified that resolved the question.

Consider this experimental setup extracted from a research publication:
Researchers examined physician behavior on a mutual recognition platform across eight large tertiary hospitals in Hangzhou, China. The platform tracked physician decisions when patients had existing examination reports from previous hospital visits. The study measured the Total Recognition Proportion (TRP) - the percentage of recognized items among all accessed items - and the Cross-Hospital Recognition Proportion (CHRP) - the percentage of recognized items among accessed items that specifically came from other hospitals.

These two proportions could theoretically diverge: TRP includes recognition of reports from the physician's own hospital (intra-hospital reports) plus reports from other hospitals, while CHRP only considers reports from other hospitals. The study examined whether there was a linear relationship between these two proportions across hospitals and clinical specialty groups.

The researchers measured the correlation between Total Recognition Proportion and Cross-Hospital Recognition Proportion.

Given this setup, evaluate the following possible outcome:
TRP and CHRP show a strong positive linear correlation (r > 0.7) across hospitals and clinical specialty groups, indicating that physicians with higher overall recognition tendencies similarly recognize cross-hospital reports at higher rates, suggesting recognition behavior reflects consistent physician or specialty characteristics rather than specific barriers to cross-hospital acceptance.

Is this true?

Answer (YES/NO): YES